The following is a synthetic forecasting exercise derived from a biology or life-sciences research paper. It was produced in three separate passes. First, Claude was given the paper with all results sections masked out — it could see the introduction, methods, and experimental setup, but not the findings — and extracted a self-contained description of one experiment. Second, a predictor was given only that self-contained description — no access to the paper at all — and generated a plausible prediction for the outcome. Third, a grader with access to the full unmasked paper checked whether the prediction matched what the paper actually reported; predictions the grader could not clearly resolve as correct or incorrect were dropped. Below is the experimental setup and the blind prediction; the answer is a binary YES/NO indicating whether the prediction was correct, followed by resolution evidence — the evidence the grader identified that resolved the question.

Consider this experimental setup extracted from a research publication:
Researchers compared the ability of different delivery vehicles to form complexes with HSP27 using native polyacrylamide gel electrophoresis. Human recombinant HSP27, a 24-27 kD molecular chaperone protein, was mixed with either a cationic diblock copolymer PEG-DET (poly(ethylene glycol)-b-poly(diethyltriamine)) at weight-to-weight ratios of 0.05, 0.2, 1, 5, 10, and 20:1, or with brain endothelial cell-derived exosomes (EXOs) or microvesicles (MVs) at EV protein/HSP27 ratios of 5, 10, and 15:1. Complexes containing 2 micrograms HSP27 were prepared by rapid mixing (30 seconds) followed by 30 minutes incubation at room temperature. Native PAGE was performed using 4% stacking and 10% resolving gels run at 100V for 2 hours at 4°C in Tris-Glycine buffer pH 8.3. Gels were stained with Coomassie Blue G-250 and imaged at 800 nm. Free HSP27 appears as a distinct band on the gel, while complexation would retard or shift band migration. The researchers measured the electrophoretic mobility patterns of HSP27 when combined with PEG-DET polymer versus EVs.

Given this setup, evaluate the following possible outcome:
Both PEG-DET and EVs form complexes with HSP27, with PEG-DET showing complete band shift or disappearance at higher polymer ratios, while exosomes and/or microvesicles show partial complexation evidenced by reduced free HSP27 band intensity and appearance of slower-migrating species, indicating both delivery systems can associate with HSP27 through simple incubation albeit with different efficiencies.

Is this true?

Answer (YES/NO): NO